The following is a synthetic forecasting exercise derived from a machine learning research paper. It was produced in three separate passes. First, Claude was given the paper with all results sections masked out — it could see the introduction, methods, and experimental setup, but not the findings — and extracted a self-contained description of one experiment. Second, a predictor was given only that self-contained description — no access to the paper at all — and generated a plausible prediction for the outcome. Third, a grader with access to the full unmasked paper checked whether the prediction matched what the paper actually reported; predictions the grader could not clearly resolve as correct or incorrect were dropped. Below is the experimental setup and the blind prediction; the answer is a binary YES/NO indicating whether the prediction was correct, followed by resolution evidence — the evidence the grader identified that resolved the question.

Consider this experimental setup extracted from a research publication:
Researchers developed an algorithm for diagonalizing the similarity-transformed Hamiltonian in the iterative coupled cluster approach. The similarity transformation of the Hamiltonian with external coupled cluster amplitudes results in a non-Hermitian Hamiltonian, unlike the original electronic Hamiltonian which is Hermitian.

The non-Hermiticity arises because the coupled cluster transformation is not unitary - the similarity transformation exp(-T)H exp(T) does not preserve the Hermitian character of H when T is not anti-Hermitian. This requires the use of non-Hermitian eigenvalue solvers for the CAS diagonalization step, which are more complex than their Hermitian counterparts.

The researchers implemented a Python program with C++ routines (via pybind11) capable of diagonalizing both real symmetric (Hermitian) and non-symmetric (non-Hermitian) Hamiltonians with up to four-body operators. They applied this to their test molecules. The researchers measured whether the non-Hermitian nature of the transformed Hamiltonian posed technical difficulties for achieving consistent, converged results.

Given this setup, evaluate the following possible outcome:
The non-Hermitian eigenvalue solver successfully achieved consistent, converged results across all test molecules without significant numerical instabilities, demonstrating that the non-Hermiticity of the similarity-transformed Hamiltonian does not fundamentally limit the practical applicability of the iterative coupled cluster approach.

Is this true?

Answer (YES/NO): YES